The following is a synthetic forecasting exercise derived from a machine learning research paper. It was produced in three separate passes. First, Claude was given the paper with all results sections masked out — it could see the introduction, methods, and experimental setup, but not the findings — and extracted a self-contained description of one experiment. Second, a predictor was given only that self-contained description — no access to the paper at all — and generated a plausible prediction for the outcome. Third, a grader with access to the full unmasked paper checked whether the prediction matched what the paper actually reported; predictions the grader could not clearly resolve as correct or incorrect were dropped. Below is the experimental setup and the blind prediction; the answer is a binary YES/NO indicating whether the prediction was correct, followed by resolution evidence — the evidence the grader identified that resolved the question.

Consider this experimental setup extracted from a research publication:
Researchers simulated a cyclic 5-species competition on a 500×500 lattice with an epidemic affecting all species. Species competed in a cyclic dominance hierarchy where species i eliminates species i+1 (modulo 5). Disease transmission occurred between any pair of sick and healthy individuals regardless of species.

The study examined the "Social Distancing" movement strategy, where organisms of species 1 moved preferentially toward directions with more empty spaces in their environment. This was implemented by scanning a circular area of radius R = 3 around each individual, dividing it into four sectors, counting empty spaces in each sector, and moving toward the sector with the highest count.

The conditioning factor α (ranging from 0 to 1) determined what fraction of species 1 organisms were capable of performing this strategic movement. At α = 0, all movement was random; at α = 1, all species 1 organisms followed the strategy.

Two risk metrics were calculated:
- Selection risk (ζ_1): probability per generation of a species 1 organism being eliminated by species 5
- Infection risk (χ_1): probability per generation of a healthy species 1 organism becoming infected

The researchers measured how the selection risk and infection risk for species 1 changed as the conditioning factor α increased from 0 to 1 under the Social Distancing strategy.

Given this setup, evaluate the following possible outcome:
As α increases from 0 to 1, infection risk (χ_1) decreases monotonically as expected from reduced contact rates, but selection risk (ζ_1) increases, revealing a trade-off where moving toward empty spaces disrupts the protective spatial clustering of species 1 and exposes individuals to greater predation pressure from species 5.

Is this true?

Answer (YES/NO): YES